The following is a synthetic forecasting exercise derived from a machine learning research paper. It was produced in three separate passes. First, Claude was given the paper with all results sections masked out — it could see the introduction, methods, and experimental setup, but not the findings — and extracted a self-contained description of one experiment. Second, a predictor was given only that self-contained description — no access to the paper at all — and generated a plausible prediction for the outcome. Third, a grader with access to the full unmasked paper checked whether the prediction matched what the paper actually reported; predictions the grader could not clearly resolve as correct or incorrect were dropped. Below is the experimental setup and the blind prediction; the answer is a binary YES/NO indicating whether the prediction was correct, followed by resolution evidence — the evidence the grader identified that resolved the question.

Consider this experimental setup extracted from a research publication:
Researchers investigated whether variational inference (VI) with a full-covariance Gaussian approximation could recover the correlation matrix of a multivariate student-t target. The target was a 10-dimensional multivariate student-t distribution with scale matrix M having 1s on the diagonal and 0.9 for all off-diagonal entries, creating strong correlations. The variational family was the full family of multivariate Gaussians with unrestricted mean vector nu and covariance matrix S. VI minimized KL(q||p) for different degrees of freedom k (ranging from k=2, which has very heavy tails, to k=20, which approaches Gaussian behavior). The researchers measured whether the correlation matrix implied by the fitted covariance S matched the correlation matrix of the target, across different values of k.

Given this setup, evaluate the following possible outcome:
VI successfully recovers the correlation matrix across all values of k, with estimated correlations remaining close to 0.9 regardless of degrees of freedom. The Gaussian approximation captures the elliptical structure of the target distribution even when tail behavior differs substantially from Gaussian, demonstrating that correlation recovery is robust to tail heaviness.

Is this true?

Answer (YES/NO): YES